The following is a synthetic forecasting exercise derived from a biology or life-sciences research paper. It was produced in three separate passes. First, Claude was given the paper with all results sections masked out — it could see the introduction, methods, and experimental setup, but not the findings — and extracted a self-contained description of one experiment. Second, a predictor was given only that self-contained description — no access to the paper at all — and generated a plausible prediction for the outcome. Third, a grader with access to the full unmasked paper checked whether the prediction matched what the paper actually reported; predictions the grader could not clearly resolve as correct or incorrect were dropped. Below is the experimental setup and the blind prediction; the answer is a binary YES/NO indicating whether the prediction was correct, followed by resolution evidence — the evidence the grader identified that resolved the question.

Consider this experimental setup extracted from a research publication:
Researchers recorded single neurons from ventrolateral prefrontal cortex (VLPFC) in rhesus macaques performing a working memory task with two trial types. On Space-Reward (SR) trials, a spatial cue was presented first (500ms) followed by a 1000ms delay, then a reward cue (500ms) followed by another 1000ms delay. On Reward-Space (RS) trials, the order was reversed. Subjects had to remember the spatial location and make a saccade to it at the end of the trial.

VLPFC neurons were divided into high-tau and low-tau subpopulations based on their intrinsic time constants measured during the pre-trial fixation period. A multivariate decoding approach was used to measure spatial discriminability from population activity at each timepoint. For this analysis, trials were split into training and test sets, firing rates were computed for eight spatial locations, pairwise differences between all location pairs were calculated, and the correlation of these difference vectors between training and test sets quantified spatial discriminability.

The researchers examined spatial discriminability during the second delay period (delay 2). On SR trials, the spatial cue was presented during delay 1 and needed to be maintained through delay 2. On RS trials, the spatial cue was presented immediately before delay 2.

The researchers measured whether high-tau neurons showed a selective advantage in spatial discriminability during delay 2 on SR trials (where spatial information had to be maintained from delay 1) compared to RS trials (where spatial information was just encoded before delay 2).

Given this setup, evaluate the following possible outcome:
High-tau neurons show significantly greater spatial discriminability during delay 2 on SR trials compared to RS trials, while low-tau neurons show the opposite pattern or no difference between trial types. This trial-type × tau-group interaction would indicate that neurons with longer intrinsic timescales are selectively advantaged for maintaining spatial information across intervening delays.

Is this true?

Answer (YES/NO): NO